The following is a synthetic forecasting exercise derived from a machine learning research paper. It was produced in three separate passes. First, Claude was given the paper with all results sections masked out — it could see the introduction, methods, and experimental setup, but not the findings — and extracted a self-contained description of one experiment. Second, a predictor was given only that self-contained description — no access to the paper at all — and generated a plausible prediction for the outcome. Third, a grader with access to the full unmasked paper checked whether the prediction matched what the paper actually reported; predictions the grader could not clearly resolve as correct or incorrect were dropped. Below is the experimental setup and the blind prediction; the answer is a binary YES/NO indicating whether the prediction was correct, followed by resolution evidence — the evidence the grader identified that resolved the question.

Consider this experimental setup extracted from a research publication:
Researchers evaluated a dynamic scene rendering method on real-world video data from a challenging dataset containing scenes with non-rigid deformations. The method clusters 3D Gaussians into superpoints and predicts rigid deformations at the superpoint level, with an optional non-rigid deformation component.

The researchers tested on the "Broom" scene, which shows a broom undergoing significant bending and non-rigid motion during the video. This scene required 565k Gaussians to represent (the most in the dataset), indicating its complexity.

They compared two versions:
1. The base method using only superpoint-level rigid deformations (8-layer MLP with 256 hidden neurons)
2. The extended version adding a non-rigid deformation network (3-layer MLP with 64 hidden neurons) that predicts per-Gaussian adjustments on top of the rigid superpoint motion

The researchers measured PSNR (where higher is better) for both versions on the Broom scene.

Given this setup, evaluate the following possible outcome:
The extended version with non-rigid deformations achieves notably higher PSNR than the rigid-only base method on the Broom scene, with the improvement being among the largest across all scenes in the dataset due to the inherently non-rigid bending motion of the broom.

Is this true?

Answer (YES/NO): YES